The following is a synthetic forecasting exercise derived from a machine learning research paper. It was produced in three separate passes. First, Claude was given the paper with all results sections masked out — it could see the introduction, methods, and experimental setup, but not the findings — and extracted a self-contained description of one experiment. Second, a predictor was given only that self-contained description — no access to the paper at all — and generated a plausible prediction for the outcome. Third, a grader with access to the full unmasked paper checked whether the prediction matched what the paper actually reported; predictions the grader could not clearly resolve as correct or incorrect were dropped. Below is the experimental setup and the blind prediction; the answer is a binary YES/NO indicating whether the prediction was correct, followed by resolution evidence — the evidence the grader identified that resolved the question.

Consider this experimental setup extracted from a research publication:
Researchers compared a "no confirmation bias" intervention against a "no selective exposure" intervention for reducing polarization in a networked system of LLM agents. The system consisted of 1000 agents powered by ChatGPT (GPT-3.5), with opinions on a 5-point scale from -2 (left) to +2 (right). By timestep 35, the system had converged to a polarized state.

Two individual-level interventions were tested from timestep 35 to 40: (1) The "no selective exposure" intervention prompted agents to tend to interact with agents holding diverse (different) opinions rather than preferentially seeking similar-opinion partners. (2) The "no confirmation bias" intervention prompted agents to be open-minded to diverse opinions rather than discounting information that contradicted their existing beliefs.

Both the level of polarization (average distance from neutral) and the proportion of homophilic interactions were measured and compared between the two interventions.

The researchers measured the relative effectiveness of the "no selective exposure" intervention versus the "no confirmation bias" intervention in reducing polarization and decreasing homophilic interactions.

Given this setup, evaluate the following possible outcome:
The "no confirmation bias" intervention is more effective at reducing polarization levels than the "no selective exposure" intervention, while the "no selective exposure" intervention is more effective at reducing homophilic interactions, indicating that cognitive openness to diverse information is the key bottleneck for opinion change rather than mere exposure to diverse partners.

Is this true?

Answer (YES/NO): NO